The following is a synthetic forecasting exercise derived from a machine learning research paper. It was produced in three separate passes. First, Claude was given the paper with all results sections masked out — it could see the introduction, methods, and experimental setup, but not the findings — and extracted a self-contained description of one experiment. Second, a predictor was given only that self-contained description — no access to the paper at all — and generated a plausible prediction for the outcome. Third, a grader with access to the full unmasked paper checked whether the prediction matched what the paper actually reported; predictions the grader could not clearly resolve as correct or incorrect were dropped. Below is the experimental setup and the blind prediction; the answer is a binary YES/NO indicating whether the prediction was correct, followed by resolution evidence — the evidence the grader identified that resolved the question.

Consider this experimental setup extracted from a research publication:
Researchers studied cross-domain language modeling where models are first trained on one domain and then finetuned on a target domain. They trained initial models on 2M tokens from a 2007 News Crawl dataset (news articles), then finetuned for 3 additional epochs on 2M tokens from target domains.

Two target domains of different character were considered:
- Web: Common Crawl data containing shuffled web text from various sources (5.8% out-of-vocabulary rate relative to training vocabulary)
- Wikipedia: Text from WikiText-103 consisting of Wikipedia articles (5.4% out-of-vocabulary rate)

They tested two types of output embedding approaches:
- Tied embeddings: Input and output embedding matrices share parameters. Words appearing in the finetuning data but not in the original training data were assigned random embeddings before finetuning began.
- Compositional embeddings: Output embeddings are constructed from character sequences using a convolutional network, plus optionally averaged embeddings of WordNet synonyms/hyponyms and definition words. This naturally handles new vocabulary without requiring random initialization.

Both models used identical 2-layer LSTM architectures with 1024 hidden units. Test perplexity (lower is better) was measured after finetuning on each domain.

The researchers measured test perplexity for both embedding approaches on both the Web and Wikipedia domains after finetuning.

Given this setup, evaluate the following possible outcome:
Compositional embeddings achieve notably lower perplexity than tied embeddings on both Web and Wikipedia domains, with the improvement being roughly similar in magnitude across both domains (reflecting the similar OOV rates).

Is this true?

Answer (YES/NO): NO